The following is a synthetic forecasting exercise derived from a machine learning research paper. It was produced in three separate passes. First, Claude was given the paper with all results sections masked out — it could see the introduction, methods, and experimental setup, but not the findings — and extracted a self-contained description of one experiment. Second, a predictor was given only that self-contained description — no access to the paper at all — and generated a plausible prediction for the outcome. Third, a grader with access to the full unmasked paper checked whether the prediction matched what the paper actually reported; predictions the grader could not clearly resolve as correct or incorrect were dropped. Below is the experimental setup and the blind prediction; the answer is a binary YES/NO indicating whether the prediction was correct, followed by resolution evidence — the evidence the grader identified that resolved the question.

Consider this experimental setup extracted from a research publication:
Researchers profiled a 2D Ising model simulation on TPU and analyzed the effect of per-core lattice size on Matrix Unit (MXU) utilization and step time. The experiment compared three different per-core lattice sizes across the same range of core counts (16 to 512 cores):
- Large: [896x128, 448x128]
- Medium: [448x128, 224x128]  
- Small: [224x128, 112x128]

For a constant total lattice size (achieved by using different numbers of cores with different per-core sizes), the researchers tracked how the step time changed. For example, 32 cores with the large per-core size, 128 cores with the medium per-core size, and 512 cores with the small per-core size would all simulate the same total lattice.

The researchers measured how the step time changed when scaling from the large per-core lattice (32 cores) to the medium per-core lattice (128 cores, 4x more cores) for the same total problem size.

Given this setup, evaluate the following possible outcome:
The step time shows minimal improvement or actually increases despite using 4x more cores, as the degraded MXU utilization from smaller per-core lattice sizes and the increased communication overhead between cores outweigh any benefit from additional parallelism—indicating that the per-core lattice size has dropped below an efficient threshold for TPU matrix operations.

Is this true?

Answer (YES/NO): NO